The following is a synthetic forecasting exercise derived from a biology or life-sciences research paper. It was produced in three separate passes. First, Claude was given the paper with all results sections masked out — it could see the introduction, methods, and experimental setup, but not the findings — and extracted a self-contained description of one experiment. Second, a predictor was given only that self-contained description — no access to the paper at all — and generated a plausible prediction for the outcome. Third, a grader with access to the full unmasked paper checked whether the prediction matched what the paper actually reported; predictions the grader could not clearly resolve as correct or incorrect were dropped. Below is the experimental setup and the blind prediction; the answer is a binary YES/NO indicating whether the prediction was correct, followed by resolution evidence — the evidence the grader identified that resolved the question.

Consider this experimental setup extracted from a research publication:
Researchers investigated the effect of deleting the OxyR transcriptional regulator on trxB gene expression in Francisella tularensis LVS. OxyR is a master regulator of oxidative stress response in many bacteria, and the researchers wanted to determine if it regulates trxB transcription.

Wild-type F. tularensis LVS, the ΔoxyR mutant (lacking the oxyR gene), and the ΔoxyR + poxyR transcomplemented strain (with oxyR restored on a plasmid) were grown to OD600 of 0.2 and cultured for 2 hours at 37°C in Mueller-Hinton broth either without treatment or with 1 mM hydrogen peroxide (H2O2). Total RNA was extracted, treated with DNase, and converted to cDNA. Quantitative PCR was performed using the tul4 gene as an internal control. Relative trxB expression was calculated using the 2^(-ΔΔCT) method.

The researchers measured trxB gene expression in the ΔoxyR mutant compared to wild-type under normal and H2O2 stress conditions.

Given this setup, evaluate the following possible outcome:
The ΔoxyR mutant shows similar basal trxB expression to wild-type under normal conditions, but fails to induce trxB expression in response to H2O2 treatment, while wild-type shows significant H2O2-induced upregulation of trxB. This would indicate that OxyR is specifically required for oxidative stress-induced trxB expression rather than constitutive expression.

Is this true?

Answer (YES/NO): YES